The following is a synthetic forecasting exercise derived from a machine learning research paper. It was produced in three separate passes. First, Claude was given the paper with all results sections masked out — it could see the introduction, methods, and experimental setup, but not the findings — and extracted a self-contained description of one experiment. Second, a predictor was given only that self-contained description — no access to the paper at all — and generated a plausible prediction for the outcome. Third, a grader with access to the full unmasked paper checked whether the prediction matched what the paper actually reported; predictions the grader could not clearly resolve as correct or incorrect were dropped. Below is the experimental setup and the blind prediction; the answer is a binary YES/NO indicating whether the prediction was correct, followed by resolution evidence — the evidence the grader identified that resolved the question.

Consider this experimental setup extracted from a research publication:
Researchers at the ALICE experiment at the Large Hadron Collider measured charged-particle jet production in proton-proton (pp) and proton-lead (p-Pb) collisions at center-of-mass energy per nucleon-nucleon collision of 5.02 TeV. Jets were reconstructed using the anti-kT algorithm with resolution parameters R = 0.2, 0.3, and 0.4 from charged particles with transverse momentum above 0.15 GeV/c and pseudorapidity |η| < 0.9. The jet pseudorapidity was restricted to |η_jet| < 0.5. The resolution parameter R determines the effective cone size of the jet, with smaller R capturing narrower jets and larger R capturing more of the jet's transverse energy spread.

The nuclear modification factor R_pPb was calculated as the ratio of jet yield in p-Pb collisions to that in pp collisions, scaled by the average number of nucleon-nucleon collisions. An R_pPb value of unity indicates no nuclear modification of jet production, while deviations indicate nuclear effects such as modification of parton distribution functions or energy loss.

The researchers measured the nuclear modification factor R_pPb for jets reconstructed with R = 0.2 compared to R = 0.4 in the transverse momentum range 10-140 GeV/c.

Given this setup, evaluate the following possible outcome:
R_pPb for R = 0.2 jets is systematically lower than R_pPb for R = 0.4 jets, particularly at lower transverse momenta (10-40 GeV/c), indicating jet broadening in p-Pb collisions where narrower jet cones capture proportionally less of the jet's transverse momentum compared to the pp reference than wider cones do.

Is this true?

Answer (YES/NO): NO